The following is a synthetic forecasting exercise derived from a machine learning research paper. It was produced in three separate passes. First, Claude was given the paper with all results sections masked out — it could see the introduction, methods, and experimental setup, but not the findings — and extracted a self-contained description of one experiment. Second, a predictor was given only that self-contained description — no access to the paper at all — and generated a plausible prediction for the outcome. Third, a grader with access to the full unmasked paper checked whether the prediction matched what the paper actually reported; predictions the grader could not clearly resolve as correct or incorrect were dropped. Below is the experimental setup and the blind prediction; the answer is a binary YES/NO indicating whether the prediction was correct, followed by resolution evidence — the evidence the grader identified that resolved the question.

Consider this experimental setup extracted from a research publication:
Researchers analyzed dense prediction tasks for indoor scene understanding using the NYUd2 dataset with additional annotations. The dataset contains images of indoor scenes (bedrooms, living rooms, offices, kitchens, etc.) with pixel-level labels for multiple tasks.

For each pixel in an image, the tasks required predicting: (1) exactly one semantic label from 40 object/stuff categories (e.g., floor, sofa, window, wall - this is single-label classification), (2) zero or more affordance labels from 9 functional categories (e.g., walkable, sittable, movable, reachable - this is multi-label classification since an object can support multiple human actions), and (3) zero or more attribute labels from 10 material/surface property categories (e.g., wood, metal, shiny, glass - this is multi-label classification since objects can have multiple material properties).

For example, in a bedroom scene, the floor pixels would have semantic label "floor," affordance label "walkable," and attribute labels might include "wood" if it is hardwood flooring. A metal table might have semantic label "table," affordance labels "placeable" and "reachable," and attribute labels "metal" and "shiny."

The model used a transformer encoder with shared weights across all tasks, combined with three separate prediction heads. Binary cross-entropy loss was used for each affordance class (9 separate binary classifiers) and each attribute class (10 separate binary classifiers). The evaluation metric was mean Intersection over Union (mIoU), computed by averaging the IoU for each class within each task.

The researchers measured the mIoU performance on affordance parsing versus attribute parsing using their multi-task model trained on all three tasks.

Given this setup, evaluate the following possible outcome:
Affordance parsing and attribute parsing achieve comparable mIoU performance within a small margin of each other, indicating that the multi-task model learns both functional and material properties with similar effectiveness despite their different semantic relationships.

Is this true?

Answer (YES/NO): NO